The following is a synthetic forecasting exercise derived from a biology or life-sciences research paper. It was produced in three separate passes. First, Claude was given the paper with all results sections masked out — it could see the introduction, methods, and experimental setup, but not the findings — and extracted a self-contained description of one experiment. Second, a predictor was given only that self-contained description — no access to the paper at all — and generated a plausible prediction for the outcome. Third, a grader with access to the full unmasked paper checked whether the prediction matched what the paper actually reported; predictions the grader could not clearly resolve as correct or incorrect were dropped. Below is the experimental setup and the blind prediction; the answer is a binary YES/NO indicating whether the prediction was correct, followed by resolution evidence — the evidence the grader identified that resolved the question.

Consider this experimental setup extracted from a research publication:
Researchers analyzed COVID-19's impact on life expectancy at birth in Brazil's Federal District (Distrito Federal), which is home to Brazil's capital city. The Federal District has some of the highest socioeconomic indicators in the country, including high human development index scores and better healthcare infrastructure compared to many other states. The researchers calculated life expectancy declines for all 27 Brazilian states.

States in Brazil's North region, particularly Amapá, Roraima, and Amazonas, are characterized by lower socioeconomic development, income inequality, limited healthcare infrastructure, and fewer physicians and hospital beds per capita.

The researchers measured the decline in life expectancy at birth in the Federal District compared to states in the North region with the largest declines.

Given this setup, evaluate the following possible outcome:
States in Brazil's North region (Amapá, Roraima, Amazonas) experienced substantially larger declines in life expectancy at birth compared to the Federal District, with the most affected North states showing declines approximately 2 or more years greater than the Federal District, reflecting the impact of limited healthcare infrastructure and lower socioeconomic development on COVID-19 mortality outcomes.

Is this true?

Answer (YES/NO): NO